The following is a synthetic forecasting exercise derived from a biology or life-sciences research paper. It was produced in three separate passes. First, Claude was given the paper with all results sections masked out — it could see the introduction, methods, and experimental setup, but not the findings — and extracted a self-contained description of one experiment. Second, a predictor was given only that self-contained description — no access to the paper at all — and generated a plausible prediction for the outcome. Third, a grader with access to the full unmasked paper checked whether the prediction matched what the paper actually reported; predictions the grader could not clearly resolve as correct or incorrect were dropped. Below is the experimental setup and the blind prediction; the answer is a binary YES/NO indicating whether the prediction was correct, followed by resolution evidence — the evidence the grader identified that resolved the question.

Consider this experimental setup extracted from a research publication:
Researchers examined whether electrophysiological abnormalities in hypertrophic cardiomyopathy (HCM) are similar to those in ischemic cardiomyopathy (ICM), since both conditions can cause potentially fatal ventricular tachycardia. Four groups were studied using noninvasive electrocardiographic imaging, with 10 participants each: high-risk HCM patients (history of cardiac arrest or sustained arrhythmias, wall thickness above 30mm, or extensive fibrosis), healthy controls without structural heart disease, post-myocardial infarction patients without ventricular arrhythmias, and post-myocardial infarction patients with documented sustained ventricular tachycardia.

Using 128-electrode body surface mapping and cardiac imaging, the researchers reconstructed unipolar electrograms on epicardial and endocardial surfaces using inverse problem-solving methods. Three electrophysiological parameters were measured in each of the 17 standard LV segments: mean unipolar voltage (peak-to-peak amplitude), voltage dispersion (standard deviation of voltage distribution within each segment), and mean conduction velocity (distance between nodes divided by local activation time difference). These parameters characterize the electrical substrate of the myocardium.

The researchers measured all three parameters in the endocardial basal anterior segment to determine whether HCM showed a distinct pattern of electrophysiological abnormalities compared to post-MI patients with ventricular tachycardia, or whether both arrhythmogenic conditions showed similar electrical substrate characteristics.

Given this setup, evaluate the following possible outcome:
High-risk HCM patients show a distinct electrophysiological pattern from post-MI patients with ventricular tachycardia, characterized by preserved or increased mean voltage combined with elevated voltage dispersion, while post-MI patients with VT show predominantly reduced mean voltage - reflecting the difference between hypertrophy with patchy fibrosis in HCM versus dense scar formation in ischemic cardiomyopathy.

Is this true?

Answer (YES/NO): NO